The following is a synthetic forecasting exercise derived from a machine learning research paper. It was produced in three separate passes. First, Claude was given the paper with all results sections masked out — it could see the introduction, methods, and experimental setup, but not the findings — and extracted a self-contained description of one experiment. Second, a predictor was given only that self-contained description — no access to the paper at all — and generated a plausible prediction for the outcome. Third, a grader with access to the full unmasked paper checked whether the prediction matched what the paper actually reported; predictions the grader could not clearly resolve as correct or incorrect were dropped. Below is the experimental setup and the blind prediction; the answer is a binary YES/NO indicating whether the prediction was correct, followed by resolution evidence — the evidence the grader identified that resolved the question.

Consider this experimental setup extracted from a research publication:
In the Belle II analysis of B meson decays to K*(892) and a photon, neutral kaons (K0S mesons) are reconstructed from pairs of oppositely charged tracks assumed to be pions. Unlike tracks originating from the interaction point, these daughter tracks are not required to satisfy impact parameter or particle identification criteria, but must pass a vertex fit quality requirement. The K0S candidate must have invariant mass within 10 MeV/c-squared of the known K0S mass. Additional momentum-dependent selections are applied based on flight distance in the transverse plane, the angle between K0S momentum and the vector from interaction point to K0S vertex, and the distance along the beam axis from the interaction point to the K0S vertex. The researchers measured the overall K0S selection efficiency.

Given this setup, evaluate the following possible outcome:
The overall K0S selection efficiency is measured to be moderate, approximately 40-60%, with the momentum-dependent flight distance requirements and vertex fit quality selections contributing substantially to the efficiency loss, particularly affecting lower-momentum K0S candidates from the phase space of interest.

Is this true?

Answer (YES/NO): NO